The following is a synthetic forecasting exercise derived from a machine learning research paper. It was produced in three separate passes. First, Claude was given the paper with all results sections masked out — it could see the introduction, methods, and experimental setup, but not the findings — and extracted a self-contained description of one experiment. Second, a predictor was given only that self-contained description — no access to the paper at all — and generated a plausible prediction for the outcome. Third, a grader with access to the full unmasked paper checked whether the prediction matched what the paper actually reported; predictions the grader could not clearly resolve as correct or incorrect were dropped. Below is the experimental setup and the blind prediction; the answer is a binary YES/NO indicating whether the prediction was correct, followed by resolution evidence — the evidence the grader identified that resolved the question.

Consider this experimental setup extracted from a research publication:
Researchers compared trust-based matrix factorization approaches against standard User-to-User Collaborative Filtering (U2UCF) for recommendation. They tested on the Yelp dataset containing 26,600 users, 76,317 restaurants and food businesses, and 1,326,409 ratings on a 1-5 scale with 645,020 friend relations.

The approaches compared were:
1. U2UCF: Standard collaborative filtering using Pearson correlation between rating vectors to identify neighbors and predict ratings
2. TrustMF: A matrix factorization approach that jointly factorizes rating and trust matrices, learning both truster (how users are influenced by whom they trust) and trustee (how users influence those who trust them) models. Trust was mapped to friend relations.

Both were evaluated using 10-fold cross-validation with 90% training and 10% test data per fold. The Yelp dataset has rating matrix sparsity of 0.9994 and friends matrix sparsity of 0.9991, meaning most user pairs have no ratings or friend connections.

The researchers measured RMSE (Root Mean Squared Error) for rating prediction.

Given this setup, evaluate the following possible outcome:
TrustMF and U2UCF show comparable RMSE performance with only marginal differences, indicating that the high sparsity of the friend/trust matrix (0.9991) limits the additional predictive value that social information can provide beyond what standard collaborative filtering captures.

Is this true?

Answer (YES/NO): NO